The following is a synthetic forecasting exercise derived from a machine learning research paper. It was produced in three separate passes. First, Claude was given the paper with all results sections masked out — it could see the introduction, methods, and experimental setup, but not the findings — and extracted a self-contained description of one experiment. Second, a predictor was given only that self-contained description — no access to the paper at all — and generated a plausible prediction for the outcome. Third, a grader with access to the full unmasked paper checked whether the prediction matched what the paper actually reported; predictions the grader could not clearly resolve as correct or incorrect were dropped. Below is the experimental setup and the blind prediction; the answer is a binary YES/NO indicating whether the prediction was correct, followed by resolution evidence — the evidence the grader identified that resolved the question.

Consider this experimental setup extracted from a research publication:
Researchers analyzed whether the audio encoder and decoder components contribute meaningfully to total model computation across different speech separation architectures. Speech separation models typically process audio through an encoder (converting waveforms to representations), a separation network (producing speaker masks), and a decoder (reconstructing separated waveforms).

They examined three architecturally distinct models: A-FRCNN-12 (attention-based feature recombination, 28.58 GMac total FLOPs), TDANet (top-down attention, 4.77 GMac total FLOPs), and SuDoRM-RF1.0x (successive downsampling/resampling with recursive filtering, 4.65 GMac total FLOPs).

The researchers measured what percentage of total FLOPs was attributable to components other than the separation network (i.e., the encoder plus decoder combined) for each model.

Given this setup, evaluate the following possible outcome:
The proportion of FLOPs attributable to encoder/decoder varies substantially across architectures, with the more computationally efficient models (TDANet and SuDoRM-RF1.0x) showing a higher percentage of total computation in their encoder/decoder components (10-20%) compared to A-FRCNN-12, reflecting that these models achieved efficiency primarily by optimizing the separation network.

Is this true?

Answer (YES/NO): NO